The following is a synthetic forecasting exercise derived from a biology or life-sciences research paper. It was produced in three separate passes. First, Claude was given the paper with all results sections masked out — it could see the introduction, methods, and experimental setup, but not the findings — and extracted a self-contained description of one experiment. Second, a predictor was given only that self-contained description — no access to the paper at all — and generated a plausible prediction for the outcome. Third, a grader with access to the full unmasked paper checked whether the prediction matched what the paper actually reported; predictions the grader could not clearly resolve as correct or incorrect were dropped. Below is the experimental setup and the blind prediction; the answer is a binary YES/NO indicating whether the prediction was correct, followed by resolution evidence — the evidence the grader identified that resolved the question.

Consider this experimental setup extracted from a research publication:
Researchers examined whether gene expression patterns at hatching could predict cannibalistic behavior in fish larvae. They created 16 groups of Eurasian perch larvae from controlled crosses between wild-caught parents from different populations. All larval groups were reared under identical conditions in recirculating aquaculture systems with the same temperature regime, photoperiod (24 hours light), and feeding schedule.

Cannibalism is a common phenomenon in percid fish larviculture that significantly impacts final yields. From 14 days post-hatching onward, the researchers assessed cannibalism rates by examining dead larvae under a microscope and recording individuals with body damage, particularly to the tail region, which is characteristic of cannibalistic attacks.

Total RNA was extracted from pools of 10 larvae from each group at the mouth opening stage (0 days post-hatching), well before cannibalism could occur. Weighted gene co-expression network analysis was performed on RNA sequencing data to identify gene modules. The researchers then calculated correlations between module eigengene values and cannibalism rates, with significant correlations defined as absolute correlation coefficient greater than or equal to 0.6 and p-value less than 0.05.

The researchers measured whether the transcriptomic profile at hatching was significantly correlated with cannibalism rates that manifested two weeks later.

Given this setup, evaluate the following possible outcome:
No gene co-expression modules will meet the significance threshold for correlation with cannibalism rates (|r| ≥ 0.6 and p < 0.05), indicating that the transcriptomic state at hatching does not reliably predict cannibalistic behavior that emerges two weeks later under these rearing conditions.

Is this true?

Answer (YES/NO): NO